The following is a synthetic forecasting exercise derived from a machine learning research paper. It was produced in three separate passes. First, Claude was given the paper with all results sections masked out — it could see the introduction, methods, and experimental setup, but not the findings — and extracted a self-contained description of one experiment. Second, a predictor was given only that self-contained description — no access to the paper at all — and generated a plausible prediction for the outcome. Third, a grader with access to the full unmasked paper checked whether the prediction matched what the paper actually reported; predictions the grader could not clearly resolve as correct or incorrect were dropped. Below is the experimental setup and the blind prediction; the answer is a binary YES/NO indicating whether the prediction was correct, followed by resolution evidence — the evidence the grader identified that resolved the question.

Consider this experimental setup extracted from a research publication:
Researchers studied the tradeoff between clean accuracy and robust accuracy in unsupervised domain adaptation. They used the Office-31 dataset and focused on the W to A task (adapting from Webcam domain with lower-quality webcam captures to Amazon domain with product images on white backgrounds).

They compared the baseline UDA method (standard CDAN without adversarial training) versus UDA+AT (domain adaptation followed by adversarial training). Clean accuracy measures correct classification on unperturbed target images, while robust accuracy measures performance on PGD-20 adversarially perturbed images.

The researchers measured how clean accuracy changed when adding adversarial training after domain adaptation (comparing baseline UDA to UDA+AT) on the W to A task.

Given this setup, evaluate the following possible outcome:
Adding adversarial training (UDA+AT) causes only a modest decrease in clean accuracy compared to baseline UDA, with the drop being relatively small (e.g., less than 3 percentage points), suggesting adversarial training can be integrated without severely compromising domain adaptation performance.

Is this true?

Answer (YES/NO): NO